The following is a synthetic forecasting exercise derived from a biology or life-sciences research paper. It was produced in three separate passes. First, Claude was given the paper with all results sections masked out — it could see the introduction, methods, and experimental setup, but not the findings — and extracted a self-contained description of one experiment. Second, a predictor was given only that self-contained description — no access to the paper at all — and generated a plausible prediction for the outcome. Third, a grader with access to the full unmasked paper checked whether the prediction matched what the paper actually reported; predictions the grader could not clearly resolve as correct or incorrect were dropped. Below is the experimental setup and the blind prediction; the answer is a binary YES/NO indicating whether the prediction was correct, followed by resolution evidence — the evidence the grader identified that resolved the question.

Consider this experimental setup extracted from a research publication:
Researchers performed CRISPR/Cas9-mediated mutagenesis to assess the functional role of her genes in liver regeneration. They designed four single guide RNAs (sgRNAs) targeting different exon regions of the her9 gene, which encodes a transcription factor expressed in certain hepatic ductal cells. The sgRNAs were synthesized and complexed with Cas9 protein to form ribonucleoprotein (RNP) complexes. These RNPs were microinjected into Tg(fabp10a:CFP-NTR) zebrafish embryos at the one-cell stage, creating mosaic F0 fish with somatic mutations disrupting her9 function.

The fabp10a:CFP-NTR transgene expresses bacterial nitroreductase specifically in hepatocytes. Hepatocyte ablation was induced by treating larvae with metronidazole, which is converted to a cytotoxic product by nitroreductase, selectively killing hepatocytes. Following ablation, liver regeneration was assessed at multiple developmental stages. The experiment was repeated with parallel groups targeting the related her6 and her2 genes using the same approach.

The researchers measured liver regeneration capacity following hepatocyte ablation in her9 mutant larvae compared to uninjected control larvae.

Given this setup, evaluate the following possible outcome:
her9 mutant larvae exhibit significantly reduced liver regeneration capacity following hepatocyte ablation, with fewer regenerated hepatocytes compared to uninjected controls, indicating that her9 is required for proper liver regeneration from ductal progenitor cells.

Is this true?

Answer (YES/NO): YES